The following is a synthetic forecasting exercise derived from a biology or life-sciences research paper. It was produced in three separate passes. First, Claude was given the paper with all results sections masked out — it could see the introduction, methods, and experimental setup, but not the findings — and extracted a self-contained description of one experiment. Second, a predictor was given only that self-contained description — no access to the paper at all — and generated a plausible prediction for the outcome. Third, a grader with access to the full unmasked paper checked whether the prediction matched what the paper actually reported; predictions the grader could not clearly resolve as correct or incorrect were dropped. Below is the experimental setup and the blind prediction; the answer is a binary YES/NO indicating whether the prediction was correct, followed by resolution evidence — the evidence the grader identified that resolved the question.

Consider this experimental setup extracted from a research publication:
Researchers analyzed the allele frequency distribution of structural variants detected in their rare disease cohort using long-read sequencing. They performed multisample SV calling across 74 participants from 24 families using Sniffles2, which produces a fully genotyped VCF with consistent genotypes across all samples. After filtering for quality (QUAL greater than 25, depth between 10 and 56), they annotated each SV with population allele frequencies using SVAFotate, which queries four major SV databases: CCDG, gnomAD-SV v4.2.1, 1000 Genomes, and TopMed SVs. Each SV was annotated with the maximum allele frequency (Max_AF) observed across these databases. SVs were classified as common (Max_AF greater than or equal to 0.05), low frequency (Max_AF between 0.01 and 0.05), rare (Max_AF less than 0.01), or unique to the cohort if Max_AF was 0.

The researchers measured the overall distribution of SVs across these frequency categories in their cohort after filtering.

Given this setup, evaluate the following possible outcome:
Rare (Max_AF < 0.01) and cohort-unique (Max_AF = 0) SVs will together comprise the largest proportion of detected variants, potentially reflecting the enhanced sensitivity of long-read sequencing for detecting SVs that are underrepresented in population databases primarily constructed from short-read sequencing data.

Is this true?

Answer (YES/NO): YES